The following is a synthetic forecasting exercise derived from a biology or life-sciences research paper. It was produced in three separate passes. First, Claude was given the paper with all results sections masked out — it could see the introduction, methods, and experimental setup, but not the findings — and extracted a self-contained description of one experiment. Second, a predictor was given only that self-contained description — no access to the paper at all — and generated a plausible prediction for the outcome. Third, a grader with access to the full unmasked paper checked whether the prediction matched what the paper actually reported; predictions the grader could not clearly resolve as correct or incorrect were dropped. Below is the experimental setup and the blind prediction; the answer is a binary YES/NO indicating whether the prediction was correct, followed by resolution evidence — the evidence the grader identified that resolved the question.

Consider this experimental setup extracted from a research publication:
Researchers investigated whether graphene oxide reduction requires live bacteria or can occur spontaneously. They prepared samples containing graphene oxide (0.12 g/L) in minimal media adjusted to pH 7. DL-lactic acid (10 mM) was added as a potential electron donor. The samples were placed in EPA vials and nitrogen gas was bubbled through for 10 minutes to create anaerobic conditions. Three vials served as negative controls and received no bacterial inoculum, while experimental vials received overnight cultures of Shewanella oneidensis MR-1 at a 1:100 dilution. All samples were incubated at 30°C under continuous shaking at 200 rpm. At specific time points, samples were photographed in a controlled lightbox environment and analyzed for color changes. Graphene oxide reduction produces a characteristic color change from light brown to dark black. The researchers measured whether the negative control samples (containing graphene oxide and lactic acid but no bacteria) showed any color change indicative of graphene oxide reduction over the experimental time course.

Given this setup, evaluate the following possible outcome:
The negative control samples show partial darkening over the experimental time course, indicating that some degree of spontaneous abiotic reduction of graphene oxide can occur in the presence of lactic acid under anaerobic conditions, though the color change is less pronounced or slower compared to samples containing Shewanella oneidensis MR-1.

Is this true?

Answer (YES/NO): NO